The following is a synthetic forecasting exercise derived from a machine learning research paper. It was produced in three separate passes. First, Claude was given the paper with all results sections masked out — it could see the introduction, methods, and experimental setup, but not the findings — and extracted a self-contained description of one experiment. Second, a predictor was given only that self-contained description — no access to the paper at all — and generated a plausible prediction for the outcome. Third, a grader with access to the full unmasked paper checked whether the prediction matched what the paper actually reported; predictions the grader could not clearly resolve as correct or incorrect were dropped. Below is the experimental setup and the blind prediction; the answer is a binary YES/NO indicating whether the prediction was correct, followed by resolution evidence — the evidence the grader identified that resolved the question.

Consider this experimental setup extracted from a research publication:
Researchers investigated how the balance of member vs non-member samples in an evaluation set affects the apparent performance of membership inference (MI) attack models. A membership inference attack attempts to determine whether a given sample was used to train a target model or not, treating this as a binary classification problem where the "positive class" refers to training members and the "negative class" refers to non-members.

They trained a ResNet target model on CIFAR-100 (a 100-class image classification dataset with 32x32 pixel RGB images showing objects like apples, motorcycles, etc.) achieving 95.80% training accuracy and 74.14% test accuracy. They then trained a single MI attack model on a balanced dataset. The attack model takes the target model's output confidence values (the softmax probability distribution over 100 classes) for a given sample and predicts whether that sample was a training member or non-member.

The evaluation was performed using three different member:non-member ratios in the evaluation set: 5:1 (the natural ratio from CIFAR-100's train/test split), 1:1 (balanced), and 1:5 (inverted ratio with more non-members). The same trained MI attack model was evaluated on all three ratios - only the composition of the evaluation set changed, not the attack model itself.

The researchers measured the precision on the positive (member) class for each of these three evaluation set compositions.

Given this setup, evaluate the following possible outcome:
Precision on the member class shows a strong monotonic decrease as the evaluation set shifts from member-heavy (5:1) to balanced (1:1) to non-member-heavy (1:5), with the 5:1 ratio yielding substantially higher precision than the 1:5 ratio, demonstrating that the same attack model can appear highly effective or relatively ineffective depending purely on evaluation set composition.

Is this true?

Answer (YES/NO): YES